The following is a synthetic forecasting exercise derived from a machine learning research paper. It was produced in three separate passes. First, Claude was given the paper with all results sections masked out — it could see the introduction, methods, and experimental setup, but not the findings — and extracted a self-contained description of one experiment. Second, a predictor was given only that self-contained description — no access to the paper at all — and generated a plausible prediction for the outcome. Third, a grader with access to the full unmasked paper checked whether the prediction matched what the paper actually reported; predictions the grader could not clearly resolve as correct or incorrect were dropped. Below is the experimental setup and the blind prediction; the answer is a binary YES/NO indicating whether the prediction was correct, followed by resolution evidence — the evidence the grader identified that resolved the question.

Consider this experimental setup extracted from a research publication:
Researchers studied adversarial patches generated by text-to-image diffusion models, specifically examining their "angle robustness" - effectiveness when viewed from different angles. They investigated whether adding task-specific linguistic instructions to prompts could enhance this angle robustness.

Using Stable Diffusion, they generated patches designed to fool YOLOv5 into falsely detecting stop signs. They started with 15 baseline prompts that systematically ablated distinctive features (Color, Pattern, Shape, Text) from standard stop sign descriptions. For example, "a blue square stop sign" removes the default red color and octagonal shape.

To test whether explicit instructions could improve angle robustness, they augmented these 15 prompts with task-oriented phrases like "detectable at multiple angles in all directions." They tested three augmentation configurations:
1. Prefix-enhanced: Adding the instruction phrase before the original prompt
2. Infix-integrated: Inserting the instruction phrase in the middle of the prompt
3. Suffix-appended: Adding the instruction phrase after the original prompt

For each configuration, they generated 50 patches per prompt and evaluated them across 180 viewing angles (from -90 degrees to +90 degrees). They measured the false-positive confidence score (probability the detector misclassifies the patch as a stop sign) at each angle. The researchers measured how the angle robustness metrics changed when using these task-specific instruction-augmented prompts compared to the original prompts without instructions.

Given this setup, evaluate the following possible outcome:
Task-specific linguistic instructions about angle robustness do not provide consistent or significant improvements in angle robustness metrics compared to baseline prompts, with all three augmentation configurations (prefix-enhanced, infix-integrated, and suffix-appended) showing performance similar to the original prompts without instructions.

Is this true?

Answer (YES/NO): NO